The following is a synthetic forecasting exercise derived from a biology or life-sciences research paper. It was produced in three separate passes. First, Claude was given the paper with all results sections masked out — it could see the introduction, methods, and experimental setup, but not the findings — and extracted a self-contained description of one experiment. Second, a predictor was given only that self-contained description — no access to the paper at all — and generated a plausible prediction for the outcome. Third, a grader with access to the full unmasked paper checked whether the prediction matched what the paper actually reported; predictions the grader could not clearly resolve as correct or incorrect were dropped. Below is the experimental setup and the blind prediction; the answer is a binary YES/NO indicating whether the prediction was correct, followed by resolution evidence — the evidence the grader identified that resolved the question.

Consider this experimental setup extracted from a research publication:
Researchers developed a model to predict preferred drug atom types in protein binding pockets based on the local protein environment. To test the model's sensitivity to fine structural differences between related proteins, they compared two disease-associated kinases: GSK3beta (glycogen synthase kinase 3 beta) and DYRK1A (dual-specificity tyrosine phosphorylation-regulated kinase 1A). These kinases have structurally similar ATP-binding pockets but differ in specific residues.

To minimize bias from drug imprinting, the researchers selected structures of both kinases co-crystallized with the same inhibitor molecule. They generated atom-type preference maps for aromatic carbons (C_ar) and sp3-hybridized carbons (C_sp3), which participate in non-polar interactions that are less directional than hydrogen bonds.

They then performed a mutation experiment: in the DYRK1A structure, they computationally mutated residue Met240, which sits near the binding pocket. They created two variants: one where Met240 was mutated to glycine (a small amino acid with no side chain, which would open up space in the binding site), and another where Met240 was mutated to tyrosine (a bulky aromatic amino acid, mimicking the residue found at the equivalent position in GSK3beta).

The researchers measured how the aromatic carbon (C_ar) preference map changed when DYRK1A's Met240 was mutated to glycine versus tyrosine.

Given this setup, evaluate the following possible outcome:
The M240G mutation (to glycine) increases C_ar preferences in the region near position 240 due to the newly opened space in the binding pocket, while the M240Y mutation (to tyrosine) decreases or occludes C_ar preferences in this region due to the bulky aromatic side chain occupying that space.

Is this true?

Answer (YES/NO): YES